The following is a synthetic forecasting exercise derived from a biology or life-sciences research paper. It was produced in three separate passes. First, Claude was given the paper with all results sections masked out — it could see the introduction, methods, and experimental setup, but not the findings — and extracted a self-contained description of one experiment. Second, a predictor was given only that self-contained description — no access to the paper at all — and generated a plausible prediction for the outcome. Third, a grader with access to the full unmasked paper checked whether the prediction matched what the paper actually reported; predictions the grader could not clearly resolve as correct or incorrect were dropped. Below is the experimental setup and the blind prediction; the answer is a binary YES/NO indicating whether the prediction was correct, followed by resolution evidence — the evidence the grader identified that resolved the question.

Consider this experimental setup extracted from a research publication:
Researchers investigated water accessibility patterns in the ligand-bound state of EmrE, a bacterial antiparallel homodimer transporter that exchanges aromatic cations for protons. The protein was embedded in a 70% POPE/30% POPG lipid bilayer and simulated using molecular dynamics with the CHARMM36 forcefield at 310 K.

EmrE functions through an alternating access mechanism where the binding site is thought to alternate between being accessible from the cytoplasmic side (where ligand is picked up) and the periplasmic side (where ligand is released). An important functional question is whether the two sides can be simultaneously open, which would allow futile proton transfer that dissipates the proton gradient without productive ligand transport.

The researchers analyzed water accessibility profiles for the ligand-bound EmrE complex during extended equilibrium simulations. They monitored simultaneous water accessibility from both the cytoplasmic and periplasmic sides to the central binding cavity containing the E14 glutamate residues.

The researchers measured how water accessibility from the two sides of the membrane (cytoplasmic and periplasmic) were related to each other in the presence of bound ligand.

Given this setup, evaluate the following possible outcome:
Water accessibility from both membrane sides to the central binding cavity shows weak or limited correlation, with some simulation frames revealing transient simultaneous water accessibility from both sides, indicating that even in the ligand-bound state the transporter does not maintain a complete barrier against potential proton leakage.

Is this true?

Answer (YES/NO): NO